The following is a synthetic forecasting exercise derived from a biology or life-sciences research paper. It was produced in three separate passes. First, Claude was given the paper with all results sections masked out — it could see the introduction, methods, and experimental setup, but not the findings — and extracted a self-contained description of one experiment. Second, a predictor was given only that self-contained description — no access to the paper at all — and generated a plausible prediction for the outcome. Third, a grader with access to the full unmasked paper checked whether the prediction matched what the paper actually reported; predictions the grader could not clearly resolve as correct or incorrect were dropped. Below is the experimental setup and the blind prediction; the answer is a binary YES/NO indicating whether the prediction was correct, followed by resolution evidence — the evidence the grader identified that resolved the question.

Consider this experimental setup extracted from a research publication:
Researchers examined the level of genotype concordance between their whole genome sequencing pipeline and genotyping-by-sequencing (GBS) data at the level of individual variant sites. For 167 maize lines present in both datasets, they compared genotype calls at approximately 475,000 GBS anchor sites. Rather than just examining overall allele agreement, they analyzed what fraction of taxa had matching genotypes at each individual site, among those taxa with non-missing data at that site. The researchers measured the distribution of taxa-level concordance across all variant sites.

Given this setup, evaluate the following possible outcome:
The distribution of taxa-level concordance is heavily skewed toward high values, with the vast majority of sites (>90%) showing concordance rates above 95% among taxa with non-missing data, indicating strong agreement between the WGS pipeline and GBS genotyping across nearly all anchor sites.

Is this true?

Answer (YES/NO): NO